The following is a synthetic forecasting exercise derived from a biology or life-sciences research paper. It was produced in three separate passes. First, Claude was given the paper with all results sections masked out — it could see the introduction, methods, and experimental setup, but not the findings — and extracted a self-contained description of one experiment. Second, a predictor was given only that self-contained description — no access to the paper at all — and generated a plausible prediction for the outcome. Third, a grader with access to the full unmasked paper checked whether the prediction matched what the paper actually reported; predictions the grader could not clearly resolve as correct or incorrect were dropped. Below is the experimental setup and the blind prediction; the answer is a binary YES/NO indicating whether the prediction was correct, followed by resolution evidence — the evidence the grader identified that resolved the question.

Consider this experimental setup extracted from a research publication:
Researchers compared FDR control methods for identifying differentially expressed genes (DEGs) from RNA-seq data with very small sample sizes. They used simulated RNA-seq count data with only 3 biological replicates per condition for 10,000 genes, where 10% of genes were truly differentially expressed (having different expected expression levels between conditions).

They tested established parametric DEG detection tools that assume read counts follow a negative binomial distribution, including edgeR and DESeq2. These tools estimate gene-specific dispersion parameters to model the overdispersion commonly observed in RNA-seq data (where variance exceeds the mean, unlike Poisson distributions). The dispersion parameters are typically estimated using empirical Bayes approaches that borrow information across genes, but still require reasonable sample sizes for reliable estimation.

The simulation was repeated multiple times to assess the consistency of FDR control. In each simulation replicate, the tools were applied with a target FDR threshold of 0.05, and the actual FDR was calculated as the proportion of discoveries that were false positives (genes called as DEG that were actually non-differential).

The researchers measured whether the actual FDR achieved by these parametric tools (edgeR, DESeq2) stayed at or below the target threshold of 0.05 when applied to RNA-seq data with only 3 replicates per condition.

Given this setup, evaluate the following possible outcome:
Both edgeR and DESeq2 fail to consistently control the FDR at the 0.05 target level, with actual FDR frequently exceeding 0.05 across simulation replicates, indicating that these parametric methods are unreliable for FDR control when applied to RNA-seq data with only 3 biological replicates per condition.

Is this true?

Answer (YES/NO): YES